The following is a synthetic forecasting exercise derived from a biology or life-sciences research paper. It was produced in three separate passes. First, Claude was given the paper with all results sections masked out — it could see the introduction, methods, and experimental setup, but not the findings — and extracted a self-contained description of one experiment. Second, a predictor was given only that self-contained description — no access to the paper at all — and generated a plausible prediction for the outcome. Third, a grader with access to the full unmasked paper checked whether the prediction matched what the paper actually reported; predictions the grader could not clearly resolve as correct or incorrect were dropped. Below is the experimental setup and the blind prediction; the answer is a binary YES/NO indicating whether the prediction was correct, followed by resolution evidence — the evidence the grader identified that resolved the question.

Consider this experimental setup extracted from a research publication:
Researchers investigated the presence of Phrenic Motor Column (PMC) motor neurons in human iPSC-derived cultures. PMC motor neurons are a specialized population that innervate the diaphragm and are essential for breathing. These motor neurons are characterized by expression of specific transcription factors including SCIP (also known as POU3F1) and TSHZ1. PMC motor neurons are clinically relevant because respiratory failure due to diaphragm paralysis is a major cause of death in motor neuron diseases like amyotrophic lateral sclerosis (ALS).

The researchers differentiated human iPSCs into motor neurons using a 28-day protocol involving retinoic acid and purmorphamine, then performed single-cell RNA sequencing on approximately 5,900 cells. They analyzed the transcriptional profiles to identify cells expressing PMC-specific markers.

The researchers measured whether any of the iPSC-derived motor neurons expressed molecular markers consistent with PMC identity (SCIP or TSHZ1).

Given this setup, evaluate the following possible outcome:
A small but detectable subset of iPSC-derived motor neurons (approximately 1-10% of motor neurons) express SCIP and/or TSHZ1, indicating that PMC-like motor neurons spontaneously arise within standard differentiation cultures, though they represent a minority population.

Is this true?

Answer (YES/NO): YES